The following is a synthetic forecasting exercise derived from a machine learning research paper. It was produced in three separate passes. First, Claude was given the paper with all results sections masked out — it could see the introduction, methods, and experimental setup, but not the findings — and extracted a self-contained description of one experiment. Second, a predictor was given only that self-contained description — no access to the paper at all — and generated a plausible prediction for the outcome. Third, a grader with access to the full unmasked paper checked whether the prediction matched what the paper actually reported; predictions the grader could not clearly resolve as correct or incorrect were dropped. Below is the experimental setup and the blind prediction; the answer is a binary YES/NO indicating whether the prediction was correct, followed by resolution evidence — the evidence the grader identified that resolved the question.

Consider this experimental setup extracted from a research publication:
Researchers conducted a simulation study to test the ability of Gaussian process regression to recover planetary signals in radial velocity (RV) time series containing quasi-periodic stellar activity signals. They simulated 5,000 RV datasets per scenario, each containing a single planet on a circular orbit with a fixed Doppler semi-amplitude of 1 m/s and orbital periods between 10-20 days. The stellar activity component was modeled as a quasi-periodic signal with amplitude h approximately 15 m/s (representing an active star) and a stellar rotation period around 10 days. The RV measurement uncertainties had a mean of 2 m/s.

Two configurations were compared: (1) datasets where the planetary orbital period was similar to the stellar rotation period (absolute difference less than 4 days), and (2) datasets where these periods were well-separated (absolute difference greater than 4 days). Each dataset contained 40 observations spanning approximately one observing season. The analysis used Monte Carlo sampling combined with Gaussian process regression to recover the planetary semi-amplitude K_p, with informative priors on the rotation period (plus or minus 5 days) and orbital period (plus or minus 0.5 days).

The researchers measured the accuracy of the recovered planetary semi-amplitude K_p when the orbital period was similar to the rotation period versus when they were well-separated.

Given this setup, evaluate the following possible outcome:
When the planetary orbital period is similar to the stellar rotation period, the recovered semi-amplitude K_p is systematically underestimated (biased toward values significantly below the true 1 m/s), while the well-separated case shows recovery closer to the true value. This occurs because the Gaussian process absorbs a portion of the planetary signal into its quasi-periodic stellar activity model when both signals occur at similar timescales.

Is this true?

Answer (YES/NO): NO